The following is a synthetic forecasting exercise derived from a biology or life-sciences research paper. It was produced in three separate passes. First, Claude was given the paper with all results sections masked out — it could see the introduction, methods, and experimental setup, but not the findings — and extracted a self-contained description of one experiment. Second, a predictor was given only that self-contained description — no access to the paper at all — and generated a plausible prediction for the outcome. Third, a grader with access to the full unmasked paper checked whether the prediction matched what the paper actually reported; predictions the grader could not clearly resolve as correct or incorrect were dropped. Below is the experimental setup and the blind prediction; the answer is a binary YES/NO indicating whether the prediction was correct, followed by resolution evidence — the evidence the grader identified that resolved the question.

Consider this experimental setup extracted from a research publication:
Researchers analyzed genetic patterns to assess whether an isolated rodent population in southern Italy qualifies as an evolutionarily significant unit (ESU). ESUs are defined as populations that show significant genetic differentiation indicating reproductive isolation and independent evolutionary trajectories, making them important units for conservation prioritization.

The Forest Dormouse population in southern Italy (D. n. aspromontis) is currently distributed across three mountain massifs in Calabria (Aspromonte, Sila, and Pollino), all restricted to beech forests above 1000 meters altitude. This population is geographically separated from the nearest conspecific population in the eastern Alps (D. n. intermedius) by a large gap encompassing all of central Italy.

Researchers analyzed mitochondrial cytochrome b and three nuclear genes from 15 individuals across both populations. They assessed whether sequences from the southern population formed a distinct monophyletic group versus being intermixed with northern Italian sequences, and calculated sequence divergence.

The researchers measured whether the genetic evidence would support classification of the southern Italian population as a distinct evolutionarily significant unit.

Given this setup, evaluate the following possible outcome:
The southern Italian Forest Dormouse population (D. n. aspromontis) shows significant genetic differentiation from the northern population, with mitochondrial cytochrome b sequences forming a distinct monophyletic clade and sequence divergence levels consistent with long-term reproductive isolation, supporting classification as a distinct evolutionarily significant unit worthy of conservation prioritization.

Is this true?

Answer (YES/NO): YES